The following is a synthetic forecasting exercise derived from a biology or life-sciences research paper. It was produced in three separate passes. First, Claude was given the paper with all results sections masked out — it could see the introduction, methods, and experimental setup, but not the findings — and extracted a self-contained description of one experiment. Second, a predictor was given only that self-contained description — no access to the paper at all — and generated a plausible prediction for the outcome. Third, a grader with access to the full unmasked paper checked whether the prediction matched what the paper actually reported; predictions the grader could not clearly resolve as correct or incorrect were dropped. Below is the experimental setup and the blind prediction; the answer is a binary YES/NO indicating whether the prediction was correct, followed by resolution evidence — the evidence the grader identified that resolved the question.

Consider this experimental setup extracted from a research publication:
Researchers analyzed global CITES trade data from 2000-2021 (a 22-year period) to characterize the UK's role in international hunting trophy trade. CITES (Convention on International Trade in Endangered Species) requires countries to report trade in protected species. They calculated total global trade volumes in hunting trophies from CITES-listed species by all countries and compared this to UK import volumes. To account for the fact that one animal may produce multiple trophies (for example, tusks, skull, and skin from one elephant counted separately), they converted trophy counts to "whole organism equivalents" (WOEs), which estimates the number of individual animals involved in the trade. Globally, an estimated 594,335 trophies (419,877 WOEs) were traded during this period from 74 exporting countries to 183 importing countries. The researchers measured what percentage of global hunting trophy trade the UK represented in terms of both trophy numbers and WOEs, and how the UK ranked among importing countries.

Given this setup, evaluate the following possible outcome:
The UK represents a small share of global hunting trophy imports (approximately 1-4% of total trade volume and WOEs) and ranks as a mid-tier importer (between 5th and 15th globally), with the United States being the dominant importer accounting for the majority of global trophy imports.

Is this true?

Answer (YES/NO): NO